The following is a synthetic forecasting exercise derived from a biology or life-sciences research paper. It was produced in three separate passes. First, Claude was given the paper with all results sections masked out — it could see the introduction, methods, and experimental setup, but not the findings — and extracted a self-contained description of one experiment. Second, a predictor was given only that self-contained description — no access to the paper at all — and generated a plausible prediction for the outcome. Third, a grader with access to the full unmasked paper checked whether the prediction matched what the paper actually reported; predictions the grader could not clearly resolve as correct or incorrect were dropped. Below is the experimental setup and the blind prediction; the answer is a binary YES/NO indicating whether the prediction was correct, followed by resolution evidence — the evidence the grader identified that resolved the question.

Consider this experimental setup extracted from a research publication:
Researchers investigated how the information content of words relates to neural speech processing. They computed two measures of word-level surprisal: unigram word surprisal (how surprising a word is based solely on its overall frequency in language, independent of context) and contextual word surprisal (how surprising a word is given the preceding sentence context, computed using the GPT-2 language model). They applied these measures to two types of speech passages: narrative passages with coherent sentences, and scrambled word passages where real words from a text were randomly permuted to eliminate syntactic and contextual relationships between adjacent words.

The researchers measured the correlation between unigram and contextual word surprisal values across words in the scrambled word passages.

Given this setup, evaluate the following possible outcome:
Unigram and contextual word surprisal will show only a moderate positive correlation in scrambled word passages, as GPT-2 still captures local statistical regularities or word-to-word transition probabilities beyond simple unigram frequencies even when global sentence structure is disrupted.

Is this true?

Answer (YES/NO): NO